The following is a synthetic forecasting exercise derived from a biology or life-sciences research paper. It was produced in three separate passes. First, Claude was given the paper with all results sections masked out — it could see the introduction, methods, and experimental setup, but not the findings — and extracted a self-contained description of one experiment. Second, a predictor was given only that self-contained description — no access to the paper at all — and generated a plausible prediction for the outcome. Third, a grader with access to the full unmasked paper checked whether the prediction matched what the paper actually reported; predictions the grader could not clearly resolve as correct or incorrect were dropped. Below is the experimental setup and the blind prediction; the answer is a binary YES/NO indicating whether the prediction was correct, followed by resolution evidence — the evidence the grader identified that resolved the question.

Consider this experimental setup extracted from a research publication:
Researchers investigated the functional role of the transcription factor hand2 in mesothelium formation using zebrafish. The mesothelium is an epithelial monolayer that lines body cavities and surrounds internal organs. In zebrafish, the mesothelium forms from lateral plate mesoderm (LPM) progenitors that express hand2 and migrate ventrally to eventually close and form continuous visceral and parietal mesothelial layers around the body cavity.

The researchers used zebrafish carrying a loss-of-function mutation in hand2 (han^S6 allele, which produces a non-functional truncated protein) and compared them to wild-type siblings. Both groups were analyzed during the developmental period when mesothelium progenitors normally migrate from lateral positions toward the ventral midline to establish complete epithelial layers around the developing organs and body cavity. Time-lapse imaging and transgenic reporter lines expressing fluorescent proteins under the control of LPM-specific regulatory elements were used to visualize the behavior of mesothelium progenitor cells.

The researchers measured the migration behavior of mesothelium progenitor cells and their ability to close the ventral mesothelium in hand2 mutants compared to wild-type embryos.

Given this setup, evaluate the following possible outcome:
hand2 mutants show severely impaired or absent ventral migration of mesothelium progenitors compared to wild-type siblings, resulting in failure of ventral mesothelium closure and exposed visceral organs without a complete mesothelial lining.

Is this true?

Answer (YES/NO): NO